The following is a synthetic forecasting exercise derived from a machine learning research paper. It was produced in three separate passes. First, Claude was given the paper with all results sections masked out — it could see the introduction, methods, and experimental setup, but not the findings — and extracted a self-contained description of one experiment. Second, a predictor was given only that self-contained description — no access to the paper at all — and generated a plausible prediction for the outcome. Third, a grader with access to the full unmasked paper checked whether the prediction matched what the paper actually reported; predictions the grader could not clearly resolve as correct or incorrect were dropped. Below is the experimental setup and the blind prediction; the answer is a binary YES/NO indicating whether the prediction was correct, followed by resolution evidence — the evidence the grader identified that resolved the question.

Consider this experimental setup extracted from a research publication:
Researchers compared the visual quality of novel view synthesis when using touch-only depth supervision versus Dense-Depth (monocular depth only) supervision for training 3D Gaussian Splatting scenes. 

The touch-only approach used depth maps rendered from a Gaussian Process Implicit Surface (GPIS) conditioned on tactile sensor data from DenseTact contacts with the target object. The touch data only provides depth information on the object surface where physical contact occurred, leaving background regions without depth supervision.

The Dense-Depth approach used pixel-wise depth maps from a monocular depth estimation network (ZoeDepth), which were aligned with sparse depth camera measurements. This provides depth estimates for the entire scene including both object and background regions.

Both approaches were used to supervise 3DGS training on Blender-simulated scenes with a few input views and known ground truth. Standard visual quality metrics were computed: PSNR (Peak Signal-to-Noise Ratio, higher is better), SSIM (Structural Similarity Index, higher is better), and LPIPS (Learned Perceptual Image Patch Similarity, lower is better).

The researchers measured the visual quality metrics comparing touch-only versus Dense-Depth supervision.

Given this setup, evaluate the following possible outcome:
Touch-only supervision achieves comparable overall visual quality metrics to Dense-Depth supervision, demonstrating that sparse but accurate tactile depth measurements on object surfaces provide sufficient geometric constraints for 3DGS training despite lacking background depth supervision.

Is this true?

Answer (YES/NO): NO